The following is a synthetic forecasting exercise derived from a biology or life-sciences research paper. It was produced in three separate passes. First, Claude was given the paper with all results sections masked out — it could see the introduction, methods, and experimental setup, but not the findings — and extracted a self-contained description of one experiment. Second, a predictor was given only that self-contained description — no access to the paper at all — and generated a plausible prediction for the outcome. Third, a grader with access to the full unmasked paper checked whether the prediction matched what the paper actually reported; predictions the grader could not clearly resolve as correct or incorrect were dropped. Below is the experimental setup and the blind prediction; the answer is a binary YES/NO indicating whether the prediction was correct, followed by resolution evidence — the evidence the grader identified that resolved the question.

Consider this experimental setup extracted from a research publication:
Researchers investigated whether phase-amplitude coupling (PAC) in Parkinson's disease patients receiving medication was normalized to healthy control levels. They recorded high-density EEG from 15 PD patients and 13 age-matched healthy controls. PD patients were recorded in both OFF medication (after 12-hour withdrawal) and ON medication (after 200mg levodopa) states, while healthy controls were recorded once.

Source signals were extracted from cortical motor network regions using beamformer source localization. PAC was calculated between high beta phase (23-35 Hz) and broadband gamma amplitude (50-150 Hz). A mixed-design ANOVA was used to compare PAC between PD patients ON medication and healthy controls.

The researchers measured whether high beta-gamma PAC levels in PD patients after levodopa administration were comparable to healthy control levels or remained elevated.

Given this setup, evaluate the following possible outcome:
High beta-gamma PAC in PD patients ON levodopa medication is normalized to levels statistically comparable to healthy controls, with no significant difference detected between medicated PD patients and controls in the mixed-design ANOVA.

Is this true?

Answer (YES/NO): YES